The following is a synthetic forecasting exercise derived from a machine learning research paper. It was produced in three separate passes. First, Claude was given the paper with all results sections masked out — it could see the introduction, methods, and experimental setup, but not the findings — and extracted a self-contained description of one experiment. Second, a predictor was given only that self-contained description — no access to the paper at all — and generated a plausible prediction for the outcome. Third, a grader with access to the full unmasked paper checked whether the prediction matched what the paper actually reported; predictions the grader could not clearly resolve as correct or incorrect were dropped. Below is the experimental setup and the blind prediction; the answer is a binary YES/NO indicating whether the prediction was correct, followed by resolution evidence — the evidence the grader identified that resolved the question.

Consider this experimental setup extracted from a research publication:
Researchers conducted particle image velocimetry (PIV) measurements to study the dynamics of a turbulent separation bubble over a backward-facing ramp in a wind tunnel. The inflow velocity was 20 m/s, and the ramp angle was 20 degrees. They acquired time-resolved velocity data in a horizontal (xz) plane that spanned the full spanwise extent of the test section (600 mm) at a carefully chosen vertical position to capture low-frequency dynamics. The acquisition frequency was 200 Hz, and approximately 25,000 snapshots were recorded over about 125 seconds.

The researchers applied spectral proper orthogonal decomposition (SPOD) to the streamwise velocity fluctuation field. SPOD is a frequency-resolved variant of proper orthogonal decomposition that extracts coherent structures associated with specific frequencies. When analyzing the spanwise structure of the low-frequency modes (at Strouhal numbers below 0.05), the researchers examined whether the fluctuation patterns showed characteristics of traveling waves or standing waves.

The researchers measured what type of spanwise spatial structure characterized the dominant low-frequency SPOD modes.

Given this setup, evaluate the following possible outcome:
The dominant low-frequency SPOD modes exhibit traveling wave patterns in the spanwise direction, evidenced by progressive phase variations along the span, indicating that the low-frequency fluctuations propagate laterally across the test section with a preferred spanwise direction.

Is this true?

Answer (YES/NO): NO